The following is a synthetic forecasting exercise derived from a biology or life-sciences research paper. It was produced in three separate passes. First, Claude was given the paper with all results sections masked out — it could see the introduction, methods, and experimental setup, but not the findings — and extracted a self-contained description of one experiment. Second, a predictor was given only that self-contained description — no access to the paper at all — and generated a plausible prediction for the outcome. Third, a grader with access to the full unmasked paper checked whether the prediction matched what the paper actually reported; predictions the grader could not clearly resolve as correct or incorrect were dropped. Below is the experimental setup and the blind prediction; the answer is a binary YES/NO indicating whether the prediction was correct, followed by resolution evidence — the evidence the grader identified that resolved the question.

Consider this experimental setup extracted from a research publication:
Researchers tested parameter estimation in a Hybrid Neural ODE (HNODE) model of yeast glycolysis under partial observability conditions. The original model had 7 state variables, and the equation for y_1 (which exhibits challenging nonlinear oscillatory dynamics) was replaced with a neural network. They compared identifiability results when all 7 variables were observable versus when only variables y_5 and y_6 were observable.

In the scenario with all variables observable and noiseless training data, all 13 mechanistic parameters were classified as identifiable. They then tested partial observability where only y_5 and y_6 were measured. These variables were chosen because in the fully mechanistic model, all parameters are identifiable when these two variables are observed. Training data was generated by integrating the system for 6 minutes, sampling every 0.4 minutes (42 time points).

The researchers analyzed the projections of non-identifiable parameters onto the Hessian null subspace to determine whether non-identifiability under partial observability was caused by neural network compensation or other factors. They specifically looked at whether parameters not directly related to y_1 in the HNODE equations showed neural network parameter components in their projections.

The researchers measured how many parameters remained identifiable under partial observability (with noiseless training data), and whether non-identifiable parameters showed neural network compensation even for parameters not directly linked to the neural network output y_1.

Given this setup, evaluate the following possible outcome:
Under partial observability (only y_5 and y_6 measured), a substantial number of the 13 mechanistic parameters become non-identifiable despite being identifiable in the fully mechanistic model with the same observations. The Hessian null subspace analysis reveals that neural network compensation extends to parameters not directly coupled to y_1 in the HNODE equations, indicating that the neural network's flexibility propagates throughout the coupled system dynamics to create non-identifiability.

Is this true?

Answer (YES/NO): YES